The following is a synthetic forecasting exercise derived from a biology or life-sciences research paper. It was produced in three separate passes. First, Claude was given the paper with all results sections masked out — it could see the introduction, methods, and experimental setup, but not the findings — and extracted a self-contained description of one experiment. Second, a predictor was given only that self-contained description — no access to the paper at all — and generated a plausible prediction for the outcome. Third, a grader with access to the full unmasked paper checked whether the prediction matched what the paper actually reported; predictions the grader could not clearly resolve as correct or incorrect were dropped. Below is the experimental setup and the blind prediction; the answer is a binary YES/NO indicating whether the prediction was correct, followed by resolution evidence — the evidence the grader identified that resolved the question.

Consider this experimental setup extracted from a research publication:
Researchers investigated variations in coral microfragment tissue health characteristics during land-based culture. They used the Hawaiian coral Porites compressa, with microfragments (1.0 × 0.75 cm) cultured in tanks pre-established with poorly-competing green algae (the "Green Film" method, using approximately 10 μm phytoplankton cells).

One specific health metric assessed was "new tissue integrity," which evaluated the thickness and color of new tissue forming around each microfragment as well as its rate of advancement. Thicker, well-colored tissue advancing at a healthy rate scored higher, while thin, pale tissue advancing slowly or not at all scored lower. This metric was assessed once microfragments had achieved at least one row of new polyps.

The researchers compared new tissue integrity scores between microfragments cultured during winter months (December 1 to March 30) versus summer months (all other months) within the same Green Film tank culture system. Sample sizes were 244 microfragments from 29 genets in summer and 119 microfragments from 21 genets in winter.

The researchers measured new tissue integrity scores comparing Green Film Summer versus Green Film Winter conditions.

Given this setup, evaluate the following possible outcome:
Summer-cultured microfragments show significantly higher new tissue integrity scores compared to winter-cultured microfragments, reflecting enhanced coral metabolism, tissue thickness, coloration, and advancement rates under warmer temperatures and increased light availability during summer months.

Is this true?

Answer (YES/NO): NO